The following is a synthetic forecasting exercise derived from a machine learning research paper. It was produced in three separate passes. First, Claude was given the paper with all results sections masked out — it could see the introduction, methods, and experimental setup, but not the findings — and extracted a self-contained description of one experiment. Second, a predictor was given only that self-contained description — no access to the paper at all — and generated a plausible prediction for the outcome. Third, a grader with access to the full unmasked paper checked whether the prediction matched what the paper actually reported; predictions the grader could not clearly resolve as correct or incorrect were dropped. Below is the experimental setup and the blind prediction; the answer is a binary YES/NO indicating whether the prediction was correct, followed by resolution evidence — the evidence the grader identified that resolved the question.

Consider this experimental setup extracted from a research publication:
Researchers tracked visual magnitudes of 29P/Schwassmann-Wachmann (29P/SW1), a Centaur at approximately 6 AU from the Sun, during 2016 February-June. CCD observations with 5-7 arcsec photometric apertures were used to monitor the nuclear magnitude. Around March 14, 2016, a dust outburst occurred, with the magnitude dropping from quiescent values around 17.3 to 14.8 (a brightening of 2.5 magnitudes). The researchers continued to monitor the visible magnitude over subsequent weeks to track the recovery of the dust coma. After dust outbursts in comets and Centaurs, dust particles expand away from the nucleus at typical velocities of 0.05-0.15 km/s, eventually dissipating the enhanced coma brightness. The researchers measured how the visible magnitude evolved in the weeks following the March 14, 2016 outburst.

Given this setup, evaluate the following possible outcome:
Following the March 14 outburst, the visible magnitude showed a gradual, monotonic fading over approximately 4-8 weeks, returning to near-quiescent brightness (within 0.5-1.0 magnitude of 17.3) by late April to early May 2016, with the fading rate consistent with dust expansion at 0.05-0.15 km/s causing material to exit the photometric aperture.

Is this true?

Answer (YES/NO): NO